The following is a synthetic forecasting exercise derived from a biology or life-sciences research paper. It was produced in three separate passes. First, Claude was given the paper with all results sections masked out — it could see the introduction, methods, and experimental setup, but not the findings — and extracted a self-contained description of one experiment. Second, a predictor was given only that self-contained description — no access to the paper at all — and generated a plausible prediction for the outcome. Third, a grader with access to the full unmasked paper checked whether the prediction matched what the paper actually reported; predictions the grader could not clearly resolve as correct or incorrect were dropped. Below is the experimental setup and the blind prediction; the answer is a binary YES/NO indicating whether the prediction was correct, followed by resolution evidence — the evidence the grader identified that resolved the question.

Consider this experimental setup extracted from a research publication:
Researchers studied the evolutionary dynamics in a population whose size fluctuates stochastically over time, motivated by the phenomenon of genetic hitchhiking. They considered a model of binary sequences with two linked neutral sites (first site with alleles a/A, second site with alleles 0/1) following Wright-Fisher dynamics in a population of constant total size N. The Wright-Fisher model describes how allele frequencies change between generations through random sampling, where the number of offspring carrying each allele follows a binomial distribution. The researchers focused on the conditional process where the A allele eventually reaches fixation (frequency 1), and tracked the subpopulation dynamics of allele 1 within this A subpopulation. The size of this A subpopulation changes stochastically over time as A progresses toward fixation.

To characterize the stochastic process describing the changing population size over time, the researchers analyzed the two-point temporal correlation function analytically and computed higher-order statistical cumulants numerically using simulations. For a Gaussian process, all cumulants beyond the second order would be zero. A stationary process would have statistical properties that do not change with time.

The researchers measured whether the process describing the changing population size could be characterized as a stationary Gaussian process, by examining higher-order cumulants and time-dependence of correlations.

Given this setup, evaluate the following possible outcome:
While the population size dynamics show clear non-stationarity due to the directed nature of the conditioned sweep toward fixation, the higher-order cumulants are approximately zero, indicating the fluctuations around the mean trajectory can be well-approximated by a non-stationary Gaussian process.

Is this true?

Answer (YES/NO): NO